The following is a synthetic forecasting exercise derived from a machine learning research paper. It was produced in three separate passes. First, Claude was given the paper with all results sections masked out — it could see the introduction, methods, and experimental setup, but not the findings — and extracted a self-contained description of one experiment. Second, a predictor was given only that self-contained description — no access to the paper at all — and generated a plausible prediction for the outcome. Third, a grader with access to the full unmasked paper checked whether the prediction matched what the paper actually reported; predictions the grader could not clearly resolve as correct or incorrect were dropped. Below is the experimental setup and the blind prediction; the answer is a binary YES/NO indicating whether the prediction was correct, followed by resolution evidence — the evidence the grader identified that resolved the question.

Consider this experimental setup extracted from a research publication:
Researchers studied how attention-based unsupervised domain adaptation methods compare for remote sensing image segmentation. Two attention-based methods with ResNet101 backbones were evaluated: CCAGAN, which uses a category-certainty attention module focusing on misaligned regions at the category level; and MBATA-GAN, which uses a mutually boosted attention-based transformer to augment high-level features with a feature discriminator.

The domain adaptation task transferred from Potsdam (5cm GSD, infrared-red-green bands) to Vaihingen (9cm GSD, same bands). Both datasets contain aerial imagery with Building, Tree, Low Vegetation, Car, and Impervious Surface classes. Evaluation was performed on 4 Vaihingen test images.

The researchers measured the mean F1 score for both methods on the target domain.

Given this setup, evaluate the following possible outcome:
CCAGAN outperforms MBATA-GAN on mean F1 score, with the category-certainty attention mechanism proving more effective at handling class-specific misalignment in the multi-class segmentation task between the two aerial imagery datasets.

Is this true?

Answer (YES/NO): NO